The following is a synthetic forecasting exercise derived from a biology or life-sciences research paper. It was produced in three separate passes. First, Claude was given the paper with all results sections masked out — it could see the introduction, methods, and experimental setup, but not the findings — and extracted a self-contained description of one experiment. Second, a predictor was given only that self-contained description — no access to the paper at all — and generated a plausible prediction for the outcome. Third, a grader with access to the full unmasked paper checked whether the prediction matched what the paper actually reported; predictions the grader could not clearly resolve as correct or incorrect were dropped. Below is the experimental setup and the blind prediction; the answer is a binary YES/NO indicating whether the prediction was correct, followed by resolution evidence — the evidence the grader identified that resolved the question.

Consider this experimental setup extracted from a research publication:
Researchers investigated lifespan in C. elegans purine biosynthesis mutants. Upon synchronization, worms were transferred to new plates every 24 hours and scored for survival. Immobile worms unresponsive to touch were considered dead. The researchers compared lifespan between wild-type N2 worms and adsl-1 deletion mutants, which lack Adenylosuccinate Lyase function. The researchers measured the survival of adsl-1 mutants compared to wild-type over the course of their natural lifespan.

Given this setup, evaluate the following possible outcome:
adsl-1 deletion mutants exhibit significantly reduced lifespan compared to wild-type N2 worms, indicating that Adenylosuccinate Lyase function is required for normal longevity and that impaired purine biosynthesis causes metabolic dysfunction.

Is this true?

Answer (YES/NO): NO